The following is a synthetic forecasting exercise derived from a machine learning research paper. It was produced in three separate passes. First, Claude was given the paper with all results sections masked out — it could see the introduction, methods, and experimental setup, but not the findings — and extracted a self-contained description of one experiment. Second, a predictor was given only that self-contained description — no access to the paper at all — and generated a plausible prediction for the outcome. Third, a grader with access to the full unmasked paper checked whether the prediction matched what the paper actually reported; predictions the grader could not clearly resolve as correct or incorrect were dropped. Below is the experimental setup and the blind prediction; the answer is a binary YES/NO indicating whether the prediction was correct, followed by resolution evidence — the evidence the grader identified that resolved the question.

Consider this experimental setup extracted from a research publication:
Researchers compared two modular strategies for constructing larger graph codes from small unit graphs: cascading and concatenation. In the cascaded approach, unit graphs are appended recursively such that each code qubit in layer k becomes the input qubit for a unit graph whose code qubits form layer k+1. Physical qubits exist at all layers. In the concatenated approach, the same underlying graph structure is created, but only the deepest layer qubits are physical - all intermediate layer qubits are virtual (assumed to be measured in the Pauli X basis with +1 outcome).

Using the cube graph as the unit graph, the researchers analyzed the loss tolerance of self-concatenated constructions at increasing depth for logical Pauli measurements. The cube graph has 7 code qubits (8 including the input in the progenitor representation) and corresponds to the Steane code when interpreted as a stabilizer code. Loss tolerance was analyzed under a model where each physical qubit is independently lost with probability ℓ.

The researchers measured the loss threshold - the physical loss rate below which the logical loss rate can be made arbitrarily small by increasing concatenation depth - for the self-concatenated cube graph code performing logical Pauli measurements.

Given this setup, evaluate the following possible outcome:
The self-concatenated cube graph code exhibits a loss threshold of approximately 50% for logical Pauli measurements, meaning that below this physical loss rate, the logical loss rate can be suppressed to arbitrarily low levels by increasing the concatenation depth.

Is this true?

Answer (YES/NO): YES